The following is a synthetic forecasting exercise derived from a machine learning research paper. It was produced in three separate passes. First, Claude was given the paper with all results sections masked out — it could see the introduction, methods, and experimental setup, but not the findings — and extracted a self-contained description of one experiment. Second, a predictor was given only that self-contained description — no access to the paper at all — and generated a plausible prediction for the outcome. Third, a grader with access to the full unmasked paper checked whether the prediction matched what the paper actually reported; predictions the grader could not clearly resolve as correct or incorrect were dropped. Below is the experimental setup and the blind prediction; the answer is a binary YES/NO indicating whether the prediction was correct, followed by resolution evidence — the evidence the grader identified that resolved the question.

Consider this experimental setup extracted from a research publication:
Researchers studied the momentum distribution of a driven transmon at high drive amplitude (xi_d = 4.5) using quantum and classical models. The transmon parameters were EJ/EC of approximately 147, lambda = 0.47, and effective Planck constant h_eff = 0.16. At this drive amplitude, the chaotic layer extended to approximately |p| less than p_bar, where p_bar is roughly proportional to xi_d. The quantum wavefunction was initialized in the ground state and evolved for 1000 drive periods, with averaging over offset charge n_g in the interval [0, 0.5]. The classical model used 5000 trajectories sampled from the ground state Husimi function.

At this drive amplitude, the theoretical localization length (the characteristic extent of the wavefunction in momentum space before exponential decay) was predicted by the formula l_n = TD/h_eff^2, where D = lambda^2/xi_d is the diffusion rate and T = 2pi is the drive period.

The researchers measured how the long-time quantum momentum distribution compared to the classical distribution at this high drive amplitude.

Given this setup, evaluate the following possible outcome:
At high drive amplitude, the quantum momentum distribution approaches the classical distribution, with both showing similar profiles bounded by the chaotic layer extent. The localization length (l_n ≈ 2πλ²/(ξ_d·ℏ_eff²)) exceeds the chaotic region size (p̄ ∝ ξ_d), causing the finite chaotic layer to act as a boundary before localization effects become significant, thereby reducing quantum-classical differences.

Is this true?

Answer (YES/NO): NO